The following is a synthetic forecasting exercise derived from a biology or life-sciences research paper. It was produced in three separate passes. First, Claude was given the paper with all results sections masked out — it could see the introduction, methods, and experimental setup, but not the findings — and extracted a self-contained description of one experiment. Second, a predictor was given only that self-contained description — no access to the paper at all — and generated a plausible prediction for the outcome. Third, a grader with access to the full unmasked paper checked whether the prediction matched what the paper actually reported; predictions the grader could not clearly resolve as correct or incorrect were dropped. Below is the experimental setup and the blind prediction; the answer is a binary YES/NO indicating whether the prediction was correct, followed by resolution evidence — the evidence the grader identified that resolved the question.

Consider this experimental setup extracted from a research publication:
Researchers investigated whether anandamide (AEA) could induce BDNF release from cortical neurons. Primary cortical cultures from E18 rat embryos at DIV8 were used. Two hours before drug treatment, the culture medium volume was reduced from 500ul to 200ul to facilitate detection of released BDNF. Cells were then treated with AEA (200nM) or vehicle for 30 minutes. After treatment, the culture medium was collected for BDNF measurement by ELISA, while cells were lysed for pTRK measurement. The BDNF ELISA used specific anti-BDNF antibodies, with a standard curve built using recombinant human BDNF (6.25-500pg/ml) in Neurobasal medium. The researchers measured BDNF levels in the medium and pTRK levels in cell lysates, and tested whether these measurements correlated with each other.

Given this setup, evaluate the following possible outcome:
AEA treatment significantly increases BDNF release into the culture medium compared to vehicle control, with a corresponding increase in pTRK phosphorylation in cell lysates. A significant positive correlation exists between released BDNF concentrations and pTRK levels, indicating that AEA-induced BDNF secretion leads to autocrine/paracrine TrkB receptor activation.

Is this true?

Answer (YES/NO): YES